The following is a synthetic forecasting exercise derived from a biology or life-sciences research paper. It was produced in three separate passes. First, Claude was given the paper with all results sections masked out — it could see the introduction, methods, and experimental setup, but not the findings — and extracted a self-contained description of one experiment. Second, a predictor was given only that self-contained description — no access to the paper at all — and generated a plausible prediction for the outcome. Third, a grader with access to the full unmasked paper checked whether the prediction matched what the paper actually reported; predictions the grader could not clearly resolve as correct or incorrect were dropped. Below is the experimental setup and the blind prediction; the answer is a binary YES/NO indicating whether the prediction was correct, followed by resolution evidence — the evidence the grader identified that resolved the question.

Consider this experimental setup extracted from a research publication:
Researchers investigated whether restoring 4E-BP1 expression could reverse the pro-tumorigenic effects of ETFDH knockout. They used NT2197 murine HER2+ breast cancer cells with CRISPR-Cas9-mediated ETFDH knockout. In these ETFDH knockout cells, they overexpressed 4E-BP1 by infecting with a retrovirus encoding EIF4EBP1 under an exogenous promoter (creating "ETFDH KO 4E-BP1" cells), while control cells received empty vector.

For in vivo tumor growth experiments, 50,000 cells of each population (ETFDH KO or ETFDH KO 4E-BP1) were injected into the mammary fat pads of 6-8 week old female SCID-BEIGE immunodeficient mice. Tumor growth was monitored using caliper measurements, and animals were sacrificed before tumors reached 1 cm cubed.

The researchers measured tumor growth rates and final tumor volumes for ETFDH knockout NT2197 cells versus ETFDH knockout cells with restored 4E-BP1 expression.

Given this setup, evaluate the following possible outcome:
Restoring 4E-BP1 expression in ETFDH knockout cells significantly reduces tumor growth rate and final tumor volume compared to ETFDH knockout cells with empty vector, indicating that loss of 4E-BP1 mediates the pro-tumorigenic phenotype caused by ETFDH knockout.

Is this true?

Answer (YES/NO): YES